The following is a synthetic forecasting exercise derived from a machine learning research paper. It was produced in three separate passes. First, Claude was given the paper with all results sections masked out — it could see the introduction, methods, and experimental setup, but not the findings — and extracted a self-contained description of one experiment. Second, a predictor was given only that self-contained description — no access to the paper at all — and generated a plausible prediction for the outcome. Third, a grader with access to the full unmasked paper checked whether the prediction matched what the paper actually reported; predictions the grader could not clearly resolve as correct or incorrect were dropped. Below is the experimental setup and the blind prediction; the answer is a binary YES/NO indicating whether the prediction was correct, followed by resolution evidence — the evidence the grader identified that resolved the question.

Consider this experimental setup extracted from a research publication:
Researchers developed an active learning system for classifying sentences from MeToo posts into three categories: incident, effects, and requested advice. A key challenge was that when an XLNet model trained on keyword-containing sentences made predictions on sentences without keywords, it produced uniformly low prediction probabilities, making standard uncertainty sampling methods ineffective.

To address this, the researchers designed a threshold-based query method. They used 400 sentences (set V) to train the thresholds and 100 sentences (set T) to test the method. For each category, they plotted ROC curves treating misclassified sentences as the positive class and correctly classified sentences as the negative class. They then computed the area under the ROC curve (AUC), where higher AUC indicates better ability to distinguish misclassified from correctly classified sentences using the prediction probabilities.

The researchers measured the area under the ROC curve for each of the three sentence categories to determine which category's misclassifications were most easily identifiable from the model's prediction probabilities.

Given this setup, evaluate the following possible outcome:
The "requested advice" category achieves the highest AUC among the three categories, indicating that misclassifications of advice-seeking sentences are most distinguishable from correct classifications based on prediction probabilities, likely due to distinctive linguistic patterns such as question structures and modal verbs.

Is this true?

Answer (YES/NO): YES